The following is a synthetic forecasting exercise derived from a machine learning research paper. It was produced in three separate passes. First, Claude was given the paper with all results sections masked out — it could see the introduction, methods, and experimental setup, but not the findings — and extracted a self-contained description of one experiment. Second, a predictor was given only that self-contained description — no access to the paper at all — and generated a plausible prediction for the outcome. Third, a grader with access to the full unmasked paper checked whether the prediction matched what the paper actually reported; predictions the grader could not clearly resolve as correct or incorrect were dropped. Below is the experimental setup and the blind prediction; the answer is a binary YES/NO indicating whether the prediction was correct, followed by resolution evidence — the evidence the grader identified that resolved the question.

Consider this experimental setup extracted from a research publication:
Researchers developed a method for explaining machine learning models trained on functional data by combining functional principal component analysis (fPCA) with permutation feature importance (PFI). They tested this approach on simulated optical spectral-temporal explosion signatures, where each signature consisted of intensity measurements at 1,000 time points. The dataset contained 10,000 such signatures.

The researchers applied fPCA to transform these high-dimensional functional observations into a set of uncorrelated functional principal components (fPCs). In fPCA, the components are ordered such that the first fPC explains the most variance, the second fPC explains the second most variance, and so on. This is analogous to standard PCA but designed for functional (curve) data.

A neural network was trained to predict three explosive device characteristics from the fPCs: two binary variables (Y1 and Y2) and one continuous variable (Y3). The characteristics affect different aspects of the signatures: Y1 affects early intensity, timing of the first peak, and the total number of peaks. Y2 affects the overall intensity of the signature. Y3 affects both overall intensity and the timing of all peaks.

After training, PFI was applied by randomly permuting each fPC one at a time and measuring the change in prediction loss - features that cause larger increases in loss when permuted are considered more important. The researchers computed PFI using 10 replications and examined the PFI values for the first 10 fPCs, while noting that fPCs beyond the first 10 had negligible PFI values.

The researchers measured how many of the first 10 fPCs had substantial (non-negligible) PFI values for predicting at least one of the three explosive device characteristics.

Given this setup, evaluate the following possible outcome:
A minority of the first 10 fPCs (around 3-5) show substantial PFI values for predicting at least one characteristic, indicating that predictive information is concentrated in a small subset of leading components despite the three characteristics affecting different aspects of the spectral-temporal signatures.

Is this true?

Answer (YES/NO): YES